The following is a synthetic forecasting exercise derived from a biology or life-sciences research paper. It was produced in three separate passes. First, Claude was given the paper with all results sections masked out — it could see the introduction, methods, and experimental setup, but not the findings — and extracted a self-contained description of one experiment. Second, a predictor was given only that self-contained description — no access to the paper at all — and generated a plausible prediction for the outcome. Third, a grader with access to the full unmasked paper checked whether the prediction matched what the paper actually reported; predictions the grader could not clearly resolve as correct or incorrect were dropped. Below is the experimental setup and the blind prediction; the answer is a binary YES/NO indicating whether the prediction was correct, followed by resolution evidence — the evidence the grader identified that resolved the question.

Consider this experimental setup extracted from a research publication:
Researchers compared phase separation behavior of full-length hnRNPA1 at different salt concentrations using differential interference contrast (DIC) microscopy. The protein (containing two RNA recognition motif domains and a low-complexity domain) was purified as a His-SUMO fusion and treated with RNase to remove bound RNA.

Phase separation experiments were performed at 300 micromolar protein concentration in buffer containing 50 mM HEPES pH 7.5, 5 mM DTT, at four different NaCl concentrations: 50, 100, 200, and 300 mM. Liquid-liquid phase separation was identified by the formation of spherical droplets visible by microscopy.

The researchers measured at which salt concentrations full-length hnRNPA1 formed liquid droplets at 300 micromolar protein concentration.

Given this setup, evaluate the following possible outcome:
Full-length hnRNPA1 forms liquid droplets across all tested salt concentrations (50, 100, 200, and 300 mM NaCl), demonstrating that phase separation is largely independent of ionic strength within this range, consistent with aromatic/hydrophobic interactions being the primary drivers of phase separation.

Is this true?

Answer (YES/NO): NO